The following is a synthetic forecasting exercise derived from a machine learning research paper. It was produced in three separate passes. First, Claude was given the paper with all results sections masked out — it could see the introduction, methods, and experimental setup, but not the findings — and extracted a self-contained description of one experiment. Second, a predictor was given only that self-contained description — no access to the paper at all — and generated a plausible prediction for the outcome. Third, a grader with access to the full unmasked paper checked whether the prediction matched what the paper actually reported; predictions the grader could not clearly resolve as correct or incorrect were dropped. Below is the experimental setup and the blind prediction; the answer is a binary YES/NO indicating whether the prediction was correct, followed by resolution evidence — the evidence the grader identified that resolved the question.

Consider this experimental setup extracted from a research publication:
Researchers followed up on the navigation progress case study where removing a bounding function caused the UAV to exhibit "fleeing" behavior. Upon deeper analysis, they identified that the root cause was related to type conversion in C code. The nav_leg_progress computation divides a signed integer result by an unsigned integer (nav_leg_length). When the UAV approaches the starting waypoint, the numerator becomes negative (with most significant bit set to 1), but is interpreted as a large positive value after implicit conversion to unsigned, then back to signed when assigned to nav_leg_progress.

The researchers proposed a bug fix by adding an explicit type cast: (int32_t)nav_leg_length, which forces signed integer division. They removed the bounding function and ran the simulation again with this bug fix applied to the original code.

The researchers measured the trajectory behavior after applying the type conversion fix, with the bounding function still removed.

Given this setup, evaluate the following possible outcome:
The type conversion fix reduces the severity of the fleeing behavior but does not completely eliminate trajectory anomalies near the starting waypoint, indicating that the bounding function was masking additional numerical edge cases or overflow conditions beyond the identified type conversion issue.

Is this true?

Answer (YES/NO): NO